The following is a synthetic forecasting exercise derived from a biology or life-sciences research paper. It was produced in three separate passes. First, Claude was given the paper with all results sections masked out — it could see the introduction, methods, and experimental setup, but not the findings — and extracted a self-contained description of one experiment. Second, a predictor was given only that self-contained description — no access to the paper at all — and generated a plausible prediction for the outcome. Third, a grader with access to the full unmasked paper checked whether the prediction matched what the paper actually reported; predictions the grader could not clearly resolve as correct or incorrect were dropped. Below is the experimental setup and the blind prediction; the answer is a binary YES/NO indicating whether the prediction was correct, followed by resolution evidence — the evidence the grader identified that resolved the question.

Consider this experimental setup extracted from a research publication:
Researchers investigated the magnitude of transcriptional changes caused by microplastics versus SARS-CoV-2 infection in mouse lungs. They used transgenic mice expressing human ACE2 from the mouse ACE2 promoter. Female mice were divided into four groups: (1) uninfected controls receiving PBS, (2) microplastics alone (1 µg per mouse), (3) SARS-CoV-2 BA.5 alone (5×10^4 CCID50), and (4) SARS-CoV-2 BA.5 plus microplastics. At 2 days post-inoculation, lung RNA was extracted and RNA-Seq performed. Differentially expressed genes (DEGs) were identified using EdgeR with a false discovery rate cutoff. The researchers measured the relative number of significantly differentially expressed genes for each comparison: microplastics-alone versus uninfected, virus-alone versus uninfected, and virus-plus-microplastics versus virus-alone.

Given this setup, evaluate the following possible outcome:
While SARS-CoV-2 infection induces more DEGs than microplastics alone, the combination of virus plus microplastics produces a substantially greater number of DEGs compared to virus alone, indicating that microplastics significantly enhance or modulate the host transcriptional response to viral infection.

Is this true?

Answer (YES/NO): YES